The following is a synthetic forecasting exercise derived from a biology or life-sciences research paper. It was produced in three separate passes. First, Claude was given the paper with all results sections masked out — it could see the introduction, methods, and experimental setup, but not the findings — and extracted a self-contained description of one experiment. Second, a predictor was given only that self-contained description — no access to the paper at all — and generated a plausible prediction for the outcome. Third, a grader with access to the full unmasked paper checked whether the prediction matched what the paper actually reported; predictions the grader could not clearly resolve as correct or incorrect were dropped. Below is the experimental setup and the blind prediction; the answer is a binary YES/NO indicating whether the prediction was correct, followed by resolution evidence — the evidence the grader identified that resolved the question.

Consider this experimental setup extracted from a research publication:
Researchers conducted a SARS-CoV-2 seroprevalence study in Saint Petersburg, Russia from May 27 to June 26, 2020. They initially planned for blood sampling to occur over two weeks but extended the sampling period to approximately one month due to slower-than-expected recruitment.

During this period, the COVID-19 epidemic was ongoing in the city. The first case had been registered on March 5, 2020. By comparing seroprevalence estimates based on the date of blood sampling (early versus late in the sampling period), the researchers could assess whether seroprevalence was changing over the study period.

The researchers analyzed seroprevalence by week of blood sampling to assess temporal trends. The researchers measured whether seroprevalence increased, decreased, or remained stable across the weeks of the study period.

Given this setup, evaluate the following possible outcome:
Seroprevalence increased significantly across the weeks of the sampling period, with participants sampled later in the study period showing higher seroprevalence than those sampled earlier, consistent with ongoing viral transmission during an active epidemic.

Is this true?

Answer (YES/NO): NO